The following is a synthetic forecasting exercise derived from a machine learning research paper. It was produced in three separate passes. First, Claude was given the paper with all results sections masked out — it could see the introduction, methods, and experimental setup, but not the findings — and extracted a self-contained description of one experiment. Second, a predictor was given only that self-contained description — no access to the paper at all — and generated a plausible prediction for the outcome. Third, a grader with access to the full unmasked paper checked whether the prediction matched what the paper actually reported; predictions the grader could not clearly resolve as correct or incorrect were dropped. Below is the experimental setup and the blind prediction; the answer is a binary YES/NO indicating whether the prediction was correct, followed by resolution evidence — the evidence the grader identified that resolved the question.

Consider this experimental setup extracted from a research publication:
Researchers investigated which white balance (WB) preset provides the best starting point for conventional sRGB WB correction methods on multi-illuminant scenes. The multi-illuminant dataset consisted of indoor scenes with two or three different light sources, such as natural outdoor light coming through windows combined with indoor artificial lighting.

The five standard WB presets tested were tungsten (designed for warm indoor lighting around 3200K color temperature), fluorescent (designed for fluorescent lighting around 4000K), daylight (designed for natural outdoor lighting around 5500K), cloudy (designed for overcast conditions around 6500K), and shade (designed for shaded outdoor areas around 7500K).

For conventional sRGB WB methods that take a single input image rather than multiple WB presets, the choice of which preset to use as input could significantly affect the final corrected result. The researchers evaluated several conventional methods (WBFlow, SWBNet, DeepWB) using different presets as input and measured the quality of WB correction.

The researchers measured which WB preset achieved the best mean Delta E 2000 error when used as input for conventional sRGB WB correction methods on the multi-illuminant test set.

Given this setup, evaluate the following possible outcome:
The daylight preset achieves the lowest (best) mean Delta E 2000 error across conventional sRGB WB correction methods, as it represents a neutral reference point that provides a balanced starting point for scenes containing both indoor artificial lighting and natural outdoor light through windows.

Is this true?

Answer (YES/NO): YES